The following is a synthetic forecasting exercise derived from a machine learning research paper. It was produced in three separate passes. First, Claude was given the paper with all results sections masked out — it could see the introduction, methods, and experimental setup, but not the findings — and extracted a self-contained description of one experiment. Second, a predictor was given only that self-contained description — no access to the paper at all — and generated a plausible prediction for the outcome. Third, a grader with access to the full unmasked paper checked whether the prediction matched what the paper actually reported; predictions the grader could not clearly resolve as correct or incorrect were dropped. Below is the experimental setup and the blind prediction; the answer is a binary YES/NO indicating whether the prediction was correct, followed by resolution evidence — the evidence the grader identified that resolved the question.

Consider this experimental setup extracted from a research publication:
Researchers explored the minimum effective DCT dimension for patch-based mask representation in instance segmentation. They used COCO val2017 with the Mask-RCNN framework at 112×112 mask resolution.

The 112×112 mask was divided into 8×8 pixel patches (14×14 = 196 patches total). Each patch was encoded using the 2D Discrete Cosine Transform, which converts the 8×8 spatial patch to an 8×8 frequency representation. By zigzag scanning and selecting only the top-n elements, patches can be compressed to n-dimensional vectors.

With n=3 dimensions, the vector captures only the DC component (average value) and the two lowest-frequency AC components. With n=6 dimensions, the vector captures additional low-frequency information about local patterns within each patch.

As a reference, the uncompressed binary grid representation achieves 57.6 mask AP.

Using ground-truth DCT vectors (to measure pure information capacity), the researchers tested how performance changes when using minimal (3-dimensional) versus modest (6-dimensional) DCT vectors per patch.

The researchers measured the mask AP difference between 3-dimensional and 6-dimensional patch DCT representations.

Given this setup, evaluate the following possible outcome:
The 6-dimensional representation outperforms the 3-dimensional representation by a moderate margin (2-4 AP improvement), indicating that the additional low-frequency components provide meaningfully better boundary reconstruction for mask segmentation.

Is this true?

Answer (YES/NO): NO